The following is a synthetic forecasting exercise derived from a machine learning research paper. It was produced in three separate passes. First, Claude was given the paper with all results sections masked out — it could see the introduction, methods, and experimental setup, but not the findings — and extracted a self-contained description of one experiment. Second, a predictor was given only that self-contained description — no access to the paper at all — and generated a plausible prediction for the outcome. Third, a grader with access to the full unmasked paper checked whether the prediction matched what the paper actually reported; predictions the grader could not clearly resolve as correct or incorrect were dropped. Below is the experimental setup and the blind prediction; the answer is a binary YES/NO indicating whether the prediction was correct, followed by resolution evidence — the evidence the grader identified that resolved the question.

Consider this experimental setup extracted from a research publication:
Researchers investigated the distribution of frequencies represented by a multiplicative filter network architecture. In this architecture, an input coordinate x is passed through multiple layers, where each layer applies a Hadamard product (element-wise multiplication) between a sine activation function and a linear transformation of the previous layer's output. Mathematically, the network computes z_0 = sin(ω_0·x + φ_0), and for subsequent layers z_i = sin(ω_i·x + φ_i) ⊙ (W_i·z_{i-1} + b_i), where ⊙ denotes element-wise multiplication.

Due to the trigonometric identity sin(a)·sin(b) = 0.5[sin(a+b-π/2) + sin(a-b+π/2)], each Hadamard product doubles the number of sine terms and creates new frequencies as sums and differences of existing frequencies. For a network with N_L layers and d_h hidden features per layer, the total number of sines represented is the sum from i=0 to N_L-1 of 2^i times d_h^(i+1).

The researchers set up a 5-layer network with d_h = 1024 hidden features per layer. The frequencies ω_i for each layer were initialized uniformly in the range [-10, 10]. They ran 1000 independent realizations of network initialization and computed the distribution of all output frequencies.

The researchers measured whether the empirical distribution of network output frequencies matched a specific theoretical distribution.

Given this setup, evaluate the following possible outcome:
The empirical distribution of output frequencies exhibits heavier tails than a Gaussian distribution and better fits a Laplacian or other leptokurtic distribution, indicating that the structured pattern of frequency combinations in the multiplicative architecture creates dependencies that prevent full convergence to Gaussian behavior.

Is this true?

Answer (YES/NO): NO